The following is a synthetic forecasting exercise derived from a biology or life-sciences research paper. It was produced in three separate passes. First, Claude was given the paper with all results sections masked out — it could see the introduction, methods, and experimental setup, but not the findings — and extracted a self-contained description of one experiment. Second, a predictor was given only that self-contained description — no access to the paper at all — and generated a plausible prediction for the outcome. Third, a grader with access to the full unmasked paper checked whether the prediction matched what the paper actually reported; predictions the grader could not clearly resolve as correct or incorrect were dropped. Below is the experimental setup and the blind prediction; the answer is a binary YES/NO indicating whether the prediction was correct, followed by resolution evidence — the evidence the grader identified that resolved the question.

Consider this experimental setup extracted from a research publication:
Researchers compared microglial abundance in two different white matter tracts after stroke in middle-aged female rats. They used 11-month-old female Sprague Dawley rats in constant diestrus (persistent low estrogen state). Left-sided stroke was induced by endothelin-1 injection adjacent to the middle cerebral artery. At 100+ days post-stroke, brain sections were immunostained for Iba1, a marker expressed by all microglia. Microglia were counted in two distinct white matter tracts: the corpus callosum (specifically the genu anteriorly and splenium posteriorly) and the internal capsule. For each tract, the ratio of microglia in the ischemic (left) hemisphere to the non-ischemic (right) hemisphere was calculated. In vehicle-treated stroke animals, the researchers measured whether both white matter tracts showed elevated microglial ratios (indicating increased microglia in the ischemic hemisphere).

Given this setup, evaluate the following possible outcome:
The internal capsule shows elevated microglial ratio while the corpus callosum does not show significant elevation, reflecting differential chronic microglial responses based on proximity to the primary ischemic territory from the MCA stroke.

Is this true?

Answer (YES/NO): NO